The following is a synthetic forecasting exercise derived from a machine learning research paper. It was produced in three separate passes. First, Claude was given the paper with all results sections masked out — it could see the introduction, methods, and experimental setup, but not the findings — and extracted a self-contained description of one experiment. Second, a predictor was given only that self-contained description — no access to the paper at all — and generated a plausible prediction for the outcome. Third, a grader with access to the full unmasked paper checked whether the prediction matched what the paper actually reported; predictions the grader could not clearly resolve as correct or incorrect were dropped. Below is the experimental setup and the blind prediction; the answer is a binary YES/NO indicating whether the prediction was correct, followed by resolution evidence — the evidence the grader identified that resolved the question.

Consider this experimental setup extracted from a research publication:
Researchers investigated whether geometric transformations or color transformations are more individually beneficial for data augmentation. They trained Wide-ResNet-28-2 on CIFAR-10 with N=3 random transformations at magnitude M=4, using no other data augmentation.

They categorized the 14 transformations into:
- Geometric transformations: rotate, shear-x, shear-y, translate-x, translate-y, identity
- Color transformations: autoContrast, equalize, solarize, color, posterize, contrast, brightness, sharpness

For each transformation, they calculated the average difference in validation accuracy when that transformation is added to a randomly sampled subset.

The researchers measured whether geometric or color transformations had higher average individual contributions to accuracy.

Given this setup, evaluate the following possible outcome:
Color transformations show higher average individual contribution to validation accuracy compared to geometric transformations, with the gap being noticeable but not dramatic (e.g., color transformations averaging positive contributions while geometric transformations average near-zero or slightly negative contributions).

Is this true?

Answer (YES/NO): NO